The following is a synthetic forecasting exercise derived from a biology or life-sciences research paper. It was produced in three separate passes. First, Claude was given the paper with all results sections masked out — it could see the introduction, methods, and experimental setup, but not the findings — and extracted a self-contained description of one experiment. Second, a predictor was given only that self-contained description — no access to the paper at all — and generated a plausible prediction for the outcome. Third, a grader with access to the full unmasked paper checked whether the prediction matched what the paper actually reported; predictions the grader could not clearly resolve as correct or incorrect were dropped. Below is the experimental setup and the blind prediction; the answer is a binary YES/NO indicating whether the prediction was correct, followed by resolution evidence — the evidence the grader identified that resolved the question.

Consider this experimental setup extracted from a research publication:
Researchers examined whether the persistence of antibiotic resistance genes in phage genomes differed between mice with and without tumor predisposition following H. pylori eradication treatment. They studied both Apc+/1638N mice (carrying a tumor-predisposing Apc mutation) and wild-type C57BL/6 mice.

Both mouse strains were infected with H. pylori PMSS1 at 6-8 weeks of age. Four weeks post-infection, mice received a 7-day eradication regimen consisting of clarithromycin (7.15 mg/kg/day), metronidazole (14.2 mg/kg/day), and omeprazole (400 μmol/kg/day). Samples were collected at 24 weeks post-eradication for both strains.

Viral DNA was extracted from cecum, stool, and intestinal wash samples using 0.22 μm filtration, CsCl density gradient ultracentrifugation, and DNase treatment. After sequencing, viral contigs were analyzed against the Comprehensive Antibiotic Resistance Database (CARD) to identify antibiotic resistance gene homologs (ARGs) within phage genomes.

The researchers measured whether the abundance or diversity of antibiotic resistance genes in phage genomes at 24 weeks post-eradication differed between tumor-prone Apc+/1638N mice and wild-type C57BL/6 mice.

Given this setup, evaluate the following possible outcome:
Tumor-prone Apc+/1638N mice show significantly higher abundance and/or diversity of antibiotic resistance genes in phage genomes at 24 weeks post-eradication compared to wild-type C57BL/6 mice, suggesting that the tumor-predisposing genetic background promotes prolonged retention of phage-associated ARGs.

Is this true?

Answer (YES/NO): NO